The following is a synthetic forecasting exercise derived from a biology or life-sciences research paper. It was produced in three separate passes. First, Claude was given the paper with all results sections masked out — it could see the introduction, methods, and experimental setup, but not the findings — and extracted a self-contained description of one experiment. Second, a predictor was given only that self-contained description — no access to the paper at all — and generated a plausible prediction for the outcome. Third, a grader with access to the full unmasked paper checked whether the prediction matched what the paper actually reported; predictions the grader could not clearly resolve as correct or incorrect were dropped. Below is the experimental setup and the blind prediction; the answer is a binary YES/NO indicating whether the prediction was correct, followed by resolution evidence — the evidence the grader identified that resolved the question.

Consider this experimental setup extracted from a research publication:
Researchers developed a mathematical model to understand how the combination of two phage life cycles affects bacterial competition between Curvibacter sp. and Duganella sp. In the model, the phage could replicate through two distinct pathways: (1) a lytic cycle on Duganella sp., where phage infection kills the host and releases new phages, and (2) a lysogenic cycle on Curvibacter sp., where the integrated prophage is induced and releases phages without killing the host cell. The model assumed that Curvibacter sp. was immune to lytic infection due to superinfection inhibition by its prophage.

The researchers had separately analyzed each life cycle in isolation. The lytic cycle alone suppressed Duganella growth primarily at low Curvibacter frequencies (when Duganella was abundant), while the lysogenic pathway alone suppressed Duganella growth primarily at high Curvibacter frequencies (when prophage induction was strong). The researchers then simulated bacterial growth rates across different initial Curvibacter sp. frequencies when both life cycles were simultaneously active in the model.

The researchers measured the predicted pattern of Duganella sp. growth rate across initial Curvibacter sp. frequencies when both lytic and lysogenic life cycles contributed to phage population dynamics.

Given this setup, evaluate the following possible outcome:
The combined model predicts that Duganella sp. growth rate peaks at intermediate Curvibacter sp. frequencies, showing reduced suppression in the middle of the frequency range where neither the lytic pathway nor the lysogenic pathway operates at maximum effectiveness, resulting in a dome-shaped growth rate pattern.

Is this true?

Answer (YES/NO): YES